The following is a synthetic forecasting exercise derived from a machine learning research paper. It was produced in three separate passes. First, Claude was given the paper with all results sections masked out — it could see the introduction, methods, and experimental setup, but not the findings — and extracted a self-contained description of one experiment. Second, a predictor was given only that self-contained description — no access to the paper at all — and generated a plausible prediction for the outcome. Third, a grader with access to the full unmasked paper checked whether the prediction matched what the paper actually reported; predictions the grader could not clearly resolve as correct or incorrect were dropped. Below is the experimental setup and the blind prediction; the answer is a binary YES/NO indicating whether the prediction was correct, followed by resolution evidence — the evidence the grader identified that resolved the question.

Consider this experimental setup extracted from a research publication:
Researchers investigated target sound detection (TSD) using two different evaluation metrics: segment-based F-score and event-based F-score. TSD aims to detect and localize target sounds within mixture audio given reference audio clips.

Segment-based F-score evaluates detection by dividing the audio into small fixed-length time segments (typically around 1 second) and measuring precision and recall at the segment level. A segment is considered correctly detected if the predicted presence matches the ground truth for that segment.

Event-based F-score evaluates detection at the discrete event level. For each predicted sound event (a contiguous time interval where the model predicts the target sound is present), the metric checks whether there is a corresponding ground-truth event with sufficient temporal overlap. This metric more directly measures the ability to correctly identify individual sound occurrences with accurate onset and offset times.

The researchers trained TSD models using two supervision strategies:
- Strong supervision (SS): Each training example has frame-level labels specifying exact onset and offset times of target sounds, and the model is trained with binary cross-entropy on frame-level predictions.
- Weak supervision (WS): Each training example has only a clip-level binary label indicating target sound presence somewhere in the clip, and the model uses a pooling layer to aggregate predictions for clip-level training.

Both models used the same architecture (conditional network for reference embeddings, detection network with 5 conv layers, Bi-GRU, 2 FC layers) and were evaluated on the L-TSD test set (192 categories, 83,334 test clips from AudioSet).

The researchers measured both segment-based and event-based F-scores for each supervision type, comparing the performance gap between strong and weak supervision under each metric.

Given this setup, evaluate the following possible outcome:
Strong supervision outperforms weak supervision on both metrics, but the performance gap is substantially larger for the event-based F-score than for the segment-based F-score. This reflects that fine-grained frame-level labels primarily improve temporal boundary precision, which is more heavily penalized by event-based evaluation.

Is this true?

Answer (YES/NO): YES